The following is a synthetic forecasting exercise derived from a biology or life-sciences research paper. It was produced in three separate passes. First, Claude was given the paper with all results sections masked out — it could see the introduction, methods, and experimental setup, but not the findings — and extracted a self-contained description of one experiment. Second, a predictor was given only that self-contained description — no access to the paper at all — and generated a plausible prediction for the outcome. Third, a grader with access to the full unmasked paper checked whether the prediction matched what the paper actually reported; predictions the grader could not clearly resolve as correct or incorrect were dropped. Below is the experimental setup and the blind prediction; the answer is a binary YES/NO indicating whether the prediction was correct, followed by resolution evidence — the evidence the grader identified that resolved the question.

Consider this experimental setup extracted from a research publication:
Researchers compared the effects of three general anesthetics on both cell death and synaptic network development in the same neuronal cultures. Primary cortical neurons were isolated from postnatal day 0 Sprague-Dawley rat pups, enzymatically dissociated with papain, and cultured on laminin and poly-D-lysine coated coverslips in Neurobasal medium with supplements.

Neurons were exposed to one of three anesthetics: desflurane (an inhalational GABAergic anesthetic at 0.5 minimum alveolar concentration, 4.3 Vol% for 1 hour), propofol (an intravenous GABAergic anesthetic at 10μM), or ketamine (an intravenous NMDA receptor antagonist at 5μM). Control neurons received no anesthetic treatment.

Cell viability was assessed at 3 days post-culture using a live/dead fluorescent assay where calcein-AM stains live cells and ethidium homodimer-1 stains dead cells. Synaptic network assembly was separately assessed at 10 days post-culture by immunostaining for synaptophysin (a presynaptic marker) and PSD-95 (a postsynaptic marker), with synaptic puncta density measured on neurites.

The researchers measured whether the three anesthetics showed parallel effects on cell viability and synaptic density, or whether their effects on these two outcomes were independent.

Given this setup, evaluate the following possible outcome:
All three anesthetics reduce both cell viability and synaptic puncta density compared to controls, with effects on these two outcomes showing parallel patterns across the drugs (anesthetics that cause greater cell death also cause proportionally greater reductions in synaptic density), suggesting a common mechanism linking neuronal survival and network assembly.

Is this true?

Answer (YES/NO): NO